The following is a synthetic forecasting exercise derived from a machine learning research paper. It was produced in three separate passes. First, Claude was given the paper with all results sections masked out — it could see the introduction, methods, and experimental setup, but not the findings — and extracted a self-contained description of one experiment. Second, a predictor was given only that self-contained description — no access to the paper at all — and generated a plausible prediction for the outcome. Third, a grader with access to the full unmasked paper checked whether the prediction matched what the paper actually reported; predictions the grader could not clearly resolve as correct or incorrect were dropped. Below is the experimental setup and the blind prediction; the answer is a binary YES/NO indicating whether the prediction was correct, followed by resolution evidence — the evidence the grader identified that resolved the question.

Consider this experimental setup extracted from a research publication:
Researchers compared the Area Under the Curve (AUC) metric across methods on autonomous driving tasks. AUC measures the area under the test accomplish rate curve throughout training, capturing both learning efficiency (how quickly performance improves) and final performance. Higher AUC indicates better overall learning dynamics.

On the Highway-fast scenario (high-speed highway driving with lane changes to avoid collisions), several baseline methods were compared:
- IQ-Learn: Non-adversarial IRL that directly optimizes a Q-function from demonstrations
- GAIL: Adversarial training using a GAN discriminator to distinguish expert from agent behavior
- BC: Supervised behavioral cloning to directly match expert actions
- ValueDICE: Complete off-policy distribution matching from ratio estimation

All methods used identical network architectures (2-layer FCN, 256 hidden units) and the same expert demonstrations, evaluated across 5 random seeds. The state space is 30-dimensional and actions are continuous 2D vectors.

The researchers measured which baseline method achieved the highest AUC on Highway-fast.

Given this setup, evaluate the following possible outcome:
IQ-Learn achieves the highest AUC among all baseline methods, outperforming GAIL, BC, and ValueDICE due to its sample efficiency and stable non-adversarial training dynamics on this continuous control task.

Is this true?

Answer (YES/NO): YES